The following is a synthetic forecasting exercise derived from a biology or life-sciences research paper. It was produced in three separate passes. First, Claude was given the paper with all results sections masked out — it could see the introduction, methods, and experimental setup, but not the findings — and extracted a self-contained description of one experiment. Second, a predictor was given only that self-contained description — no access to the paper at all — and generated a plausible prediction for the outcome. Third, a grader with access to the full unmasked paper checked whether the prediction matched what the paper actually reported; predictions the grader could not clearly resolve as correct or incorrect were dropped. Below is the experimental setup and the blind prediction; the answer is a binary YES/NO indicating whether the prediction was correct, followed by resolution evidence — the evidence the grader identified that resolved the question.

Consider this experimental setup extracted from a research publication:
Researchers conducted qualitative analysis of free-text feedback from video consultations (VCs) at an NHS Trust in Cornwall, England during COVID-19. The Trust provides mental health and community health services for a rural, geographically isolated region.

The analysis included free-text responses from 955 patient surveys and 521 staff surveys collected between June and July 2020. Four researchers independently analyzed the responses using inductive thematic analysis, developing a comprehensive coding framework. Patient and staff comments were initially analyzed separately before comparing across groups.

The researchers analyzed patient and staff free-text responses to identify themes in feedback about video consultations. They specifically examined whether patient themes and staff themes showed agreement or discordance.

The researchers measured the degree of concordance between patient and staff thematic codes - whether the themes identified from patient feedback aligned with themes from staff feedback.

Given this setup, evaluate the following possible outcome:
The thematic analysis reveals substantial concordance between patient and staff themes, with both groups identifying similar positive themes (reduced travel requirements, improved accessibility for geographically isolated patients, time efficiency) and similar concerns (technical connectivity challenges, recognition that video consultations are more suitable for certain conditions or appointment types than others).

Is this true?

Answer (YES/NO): NO